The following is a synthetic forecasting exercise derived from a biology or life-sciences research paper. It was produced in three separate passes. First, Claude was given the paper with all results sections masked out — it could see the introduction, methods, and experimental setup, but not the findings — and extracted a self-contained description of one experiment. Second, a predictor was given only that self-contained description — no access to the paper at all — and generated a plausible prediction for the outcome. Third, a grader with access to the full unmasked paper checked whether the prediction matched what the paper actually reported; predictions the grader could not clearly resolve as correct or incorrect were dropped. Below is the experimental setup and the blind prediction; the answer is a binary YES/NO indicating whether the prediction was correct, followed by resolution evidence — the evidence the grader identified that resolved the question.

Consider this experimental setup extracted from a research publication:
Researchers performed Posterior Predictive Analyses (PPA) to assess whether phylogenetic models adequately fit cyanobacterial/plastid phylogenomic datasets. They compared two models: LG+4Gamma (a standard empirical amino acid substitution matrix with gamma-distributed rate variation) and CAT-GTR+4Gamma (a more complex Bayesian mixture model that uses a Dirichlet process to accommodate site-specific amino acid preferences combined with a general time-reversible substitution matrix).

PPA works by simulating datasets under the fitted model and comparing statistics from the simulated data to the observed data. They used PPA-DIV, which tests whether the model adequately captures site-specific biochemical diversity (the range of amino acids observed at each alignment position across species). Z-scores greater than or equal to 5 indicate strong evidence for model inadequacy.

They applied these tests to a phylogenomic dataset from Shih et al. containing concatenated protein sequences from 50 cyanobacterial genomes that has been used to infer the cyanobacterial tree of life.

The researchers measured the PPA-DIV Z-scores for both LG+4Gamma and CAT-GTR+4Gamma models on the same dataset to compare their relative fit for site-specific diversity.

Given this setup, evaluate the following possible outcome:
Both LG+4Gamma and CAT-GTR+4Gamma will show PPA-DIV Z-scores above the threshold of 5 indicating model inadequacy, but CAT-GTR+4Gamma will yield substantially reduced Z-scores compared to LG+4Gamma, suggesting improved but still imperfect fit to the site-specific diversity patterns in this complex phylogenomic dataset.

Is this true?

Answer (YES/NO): NO